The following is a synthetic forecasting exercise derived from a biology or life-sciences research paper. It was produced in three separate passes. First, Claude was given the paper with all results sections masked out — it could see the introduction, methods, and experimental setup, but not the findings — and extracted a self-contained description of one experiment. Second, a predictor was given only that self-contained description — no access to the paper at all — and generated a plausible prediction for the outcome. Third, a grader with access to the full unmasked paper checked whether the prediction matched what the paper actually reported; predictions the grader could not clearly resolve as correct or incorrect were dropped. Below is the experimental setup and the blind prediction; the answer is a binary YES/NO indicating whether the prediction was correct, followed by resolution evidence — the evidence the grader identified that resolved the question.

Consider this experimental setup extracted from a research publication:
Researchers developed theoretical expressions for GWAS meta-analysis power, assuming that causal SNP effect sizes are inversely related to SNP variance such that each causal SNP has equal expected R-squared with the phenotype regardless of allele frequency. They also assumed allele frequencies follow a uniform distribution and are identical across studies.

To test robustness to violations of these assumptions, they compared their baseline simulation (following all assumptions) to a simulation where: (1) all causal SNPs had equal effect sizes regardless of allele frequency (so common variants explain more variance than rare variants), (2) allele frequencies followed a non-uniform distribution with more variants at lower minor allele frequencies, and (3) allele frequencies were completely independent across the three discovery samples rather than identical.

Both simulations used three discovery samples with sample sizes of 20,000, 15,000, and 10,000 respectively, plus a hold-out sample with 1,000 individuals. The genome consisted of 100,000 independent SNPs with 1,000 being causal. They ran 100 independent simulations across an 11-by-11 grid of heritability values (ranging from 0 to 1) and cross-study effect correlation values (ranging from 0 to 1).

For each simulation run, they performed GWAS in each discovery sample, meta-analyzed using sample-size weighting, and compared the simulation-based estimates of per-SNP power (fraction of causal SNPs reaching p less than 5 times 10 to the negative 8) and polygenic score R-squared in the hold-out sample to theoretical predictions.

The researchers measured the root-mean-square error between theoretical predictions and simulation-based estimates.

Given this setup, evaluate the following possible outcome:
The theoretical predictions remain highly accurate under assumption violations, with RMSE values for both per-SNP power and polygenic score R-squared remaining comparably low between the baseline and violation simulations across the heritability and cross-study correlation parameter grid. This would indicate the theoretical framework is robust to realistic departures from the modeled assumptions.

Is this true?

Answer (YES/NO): YES